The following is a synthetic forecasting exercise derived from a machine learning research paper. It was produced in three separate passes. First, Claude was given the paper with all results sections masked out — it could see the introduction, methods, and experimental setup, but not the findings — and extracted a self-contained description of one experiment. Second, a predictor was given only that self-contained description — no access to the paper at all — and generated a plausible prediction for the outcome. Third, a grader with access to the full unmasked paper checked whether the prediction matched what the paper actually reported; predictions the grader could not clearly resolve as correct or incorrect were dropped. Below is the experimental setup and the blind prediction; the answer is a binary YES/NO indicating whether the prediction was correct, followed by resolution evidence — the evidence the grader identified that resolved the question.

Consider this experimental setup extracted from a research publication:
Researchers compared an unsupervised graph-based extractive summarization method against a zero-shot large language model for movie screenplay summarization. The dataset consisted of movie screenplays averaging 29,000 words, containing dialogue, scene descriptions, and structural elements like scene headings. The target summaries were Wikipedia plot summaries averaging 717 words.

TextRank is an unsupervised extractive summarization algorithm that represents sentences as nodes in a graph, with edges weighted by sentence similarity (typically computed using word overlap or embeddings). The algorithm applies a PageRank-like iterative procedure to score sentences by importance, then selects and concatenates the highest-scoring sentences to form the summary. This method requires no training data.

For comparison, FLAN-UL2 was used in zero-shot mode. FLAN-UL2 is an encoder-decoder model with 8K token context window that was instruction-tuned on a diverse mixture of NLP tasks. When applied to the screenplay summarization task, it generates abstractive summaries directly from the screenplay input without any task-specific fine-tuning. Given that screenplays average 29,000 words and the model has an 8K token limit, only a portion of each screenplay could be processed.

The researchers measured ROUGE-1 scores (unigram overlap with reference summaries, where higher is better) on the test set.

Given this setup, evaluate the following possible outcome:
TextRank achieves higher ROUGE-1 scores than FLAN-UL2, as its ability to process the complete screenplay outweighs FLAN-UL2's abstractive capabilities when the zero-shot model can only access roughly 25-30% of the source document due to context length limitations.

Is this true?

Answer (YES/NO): YES